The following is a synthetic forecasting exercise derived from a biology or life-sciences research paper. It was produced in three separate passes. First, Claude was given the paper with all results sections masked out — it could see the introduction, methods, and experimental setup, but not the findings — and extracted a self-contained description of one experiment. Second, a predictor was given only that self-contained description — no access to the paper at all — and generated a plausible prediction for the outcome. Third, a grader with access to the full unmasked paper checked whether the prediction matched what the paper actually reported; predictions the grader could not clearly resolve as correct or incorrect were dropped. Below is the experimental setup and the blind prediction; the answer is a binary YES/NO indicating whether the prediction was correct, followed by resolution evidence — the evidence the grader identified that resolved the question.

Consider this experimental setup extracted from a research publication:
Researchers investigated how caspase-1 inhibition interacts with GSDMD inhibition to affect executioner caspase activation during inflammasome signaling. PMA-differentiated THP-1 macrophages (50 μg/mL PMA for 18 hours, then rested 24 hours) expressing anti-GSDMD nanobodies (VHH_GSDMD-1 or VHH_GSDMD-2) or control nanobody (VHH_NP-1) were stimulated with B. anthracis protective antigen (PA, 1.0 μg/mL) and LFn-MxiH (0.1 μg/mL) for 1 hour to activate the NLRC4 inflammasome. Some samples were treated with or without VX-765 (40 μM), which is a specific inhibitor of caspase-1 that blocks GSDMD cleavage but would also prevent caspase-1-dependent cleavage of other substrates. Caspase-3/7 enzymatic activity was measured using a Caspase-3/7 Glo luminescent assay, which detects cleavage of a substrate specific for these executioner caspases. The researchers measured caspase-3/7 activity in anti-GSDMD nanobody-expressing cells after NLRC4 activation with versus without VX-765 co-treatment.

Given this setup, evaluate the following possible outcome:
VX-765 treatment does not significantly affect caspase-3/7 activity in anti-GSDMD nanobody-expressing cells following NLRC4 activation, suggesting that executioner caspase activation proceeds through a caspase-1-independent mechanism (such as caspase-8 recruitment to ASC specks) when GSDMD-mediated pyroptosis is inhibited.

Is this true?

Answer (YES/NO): NO